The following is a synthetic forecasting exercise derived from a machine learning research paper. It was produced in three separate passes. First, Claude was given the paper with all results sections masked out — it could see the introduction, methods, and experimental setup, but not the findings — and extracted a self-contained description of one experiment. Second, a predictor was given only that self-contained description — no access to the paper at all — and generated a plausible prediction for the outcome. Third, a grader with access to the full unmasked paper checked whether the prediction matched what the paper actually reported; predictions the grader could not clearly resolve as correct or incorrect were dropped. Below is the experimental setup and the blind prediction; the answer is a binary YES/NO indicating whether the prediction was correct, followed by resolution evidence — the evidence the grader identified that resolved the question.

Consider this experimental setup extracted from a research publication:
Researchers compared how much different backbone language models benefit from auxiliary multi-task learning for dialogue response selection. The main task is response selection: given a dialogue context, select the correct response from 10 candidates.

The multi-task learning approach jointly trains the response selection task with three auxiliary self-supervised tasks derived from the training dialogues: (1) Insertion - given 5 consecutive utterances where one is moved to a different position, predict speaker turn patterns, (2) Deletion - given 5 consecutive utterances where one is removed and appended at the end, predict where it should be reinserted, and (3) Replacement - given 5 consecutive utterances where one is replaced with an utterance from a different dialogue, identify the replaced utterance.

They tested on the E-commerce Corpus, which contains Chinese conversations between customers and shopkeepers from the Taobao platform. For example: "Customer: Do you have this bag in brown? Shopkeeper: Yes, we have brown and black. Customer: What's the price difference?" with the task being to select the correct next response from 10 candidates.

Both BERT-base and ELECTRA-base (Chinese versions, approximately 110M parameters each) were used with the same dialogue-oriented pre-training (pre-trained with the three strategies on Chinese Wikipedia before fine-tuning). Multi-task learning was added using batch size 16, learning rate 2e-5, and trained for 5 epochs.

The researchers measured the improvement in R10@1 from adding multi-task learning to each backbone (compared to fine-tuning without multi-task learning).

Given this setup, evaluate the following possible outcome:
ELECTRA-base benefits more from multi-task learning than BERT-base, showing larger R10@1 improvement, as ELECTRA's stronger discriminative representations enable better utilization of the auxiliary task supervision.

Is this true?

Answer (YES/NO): YES